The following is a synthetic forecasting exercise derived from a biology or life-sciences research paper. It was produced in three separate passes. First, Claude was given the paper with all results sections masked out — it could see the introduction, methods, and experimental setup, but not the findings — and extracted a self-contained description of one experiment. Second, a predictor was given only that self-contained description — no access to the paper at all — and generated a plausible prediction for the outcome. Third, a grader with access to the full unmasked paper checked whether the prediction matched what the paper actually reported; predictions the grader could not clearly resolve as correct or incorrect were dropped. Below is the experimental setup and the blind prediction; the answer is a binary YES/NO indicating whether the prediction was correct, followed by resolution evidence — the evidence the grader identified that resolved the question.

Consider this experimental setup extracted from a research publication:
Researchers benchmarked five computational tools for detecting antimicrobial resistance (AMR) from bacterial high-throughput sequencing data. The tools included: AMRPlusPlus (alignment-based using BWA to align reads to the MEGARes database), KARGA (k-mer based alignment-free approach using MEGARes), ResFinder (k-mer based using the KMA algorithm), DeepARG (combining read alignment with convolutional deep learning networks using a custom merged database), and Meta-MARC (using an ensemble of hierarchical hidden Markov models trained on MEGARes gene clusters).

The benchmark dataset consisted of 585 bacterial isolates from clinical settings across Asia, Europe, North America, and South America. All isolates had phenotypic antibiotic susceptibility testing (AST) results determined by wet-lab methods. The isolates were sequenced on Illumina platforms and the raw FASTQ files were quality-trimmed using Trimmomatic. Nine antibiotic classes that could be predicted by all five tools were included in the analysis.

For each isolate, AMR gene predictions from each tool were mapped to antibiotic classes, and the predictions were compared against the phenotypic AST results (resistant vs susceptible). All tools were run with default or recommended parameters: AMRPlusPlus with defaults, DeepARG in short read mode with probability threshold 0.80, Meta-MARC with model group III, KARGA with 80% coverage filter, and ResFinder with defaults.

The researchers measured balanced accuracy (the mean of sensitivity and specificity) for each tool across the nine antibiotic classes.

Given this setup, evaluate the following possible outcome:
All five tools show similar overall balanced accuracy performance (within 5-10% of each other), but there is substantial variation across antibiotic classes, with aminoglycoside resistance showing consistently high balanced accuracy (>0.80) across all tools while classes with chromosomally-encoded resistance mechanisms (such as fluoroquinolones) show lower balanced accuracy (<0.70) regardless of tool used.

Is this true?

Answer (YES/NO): NO